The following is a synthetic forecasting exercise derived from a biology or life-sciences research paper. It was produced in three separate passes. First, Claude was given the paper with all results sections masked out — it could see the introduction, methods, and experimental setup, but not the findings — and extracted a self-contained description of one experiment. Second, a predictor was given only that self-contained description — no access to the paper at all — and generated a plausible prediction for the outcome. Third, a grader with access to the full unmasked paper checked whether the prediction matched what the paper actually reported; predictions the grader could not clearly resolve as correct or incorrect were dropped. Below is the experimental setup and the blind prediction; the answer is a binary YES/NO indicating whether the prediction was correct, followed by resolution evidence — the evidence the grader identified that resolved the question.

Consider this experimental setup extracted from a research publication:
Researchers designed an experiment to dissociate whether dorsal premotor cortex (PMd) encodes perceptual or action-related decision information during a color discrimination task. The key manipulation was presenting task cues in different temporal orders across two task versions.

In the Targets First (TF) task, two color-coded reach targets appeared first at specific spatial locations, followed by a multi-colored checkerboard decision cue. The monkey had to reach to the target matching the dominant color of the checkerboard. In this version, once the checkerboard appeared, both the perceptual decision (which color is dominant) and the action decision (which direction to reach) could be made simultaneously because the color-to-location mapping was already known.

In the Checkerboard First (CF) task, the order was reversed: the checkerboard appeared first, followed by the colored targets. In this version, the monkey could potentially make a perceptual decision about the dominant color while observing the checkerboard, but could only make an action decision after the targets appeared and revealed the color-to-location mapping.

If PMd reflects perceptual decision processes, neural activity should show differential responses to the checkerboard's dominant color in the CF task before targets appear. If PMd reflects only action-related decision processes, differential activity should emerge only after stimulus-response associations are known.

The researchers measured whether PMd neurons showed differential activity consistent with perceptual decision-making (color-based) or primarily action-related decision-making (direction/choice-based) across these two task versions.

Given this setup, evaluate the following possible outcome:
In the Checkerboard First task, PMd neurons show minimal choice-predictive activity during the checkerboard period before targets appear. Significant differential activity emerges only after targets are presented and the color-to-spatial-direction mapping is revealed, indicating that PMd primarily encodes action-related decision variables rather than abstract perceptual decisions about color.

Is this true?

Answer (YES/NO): YES